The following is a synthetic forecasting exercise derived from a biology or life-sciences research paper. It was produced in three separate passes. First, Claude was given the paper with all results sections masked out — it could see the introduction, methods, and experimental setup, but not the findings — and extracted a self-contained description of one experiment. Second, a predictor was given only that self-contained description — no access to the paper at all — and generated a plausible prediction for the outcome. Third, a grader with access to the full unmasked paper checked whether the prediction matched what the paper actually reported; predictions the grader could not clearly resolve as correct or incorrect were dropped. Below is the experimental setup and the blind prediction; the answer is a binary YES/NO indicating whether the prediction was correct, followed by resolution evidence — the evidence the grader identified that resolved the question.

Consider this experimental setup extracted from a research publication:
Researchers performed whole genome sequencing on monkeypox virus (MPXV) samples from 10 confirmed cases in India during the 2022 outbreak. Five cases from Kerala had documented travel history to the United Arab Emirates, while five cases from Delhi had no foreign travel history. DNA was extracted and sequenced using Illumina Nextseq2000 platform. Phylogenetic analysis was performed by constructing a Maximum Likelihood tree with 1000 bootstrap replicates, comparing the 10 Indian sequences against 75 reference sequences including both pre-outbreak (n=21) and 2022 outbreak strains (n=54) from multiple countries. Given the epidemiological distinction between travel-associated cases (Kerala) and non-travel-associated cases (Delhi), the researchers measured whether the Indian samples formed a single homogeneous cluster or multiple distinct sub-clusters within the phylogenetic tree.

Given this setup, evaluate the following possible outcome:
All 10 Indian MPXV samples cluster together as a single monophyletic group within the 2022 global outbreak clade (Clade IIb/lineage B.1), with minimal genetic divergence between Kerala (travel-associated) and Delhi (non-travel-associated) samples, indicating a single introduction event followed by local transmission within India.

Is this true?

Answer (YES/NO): NO